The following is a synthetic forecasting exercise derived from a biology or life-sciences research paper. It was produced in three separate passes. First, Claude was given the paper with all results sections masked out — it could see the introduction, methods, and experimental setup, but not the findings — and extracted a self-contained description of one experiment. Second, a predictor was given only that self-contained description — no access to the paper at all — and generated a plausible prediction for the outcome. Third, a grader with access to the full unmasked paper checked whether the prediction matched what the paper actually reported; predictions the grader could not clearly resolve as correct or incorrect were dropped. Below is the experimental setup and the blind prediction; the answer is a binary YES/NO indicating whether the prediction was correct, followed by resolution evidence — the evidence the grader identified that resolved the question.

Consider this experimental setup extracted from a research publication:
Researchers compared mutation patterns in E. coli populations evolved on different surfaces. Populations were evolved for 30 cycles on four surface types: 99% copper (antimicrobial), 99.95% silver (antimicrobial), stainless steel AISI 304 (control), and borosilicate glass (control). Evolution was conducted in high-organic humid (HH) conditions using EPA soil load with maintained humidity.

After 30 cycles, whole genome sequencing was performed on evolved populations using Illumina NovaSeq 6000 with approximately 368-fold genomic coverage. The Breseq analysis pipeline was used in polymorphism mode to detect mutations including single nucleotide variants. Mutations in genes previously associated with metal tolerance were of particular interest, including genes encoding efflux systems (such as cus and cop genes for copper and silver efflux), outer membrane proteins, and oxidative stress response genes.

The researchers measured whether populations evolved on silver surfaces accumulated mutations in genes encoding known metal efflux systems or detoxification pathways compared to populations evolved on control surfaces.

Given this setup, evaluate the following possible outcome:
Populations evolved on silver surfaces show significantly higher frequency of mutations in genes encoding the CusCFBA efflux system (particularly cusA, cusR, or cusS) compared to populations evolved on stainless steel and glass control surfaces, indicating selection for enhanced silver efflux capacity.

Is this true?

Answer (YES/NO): NO